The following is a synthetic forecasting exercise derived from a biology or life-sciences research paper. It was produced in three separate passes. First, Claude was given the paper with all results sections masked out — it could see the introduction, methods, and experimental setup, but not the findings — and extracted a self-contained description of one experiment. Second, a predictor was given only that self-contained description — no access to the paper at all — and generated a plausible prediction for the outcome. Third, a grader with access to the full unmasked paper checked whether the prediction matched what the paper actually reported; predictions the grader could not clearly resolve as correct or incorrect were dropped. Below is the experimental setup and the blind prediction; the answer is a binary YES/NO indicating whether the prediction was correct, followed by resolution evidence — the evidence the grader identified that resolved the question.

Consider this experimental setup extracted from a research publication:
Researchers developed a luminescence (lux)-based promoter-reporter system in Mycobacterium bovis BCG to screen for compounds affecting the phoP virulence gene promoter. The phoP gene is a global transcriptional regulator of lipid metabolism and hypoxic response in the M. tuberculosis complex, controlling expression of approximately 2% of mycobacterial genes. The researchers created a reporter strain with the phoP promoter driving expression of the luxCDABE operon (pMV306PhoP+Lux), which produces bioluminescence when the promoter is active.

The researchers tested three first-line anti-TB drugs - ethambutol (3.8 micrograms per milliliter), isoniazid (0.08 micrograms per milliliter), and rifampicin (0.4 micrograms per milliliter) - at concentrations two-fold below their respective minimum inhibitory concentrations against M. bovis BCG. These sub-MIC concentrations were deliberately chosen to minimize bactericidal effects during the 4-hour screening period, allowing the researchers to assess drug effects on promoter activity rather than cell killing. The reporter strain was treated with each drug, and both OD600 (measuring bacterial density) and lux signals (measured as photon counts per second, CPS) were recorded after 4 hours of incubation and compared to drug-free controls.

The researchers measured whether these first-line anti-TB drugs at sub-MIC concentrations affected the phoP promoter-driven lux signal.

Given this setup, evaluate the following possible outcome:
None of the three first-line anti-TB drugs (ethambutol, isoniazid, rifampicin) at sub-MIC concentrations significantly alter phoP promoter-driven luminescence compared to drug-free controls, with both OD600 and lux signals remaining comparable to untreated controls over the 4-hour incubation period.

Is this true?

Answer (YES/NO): YES